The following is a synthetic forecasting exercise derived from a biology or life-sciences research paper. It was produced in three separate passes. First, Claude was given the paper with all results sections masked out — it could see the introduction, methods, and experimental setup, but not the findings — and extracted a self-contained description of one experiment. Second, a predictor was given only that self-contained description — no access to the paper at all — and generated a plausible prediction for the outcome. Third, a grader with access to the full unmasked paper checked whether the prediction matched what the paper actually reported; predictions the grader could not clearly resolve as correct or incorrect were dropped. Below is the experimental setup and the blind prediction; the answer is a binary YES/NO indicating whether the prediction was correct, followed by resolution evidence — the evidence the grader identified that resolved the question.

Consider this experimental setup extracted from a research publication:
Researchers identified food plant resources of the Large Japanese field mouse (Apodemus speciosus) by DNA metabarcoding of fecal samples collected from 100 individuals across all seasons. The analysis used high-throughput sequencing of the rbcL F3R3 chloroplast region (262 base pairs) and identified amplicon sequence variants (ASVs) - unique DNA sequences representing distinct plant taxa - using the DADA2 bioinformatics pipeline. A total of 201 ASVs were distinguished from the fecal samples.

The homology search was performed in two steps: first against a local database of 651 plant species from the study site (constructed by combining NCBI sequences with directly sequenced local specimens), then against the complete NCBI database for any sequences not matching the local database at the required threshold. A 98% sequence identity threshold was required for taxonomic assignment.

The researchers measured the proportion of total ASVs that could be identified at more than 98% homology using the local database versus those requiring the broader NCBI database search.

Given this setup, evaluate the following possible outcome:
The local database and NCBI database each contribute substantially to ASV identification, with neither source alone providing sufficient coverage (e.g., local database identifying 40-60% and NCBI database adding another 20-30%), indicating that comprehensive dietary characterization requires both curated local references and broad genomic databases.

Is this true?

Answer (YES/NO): NO